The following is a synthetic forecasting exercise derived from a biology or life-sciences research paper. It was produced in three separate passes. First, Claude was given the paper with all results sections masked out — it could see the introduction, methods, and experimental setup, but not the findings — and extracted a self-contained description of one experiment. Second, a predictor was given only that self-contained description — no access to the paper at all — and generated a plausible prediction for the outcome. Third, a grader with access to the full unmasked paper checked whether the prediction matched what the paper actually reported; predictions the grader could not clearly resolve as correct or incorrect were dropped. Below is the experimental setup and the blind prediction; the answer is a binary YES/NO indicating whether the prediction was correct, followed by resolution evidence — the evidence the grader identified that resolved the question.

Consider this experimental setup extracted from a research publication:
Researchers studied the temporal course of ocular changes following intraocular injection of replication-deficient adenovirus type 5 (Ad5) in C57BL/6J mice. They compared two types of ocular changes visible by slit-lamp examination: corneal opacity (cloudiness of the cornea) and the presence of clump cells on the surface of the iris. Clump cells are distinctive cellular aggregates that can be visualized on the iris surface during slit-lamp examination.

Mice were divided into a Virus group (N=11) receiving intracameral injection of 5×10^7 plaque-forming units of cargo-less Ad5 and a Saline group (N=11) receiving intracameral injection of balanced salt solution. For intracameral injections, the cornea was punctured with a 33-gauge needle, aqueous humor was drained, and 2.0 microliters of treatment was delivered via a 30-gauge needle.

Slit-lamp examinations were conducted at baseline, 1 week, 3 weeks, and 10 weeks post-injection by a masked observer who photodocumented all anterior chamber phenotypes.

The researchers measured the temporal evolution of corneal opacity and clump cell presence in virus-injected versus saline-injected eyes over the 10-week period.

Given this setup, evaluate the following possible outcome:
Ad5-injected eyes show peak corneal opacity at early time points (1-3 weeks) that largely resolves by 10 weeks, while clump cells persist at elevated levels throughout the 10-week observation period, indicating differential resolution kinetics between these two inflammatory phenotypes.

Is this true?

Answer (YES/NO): YES